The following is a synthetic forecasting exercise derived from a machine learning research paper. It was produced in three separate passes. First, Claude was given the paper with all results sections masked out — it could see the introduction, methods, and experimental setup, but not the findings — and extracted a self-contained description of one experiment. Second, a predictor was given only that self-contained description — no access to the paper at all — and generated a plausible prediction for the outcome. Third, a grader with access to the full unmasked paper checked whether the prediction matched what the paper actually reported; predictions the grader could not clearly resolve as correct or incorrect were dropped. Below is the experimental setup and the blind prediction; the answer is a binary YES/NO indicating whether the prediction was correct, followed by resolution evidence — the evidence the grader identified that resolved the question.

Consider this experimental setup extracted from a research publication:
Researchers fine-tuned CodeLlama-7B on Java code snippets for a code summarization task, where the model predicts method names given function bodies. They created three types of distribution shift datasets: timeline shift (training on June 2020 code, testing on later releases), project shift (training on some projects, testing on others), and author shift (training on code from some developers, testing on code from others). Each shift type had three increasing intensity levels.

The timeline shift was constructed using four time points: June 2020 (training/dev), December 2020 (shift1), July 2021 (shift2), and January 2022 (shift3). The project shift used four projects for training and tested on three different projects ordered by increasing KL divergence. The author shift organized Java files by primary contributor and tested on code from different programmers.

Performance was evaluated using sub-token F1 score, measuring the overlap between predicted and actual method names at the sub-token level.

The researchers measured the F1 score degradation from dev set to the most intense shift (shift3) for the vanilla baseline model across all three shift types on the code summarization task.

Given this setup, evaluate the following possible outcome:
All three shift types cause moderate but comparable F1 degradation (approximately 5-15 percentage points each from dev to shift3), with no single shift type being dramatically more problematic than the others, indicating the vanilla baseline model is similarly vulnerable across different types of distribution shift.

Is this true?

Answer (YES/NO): NO